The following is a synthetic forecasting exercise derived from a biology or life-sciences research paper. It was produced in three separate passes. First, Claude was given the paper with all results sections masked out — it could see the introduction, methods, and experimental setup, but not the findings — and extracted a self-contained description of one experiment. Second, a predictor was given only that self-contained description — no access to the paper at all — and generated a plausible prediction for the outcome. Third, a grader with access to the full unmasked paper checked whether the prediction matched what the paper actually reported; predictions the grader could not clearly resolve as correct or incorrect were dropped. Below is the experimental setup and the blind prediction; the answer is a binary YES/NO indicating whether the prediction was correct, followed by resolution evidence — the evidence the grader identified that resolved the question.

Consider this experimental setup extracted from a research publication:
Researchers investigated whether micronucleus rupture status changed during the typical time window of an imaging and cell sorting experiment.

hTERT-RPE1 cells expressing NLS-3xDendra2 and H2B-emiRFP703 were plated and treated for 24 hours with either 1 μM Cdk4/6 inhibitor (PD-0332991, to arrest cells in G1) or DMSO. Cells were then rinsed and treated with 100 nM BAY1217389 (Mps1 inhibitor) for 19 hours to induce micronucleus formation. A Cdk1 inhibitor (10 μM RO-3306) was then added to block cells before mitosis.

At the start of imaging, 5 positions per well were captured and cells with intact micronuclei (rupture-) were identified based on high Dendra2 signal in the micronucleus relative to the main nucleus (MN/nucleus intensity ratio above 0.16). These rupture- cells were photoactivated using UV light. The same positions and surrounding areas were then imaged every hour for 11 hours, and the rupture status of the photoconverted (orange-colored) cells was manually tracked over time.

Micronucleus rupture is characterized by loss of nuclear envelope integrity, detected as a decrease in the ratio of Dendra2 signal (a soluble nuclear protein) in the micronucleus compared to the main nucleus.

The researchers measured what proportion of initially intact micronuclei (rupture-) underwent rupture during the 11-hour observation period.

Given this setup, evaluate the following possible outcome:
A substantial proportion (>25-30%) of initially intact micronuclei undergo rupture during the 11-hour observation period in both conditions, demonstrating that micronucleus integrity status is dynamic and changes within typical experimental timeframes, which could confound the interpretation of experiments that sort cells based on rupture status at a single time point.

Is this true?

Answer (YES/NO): NO